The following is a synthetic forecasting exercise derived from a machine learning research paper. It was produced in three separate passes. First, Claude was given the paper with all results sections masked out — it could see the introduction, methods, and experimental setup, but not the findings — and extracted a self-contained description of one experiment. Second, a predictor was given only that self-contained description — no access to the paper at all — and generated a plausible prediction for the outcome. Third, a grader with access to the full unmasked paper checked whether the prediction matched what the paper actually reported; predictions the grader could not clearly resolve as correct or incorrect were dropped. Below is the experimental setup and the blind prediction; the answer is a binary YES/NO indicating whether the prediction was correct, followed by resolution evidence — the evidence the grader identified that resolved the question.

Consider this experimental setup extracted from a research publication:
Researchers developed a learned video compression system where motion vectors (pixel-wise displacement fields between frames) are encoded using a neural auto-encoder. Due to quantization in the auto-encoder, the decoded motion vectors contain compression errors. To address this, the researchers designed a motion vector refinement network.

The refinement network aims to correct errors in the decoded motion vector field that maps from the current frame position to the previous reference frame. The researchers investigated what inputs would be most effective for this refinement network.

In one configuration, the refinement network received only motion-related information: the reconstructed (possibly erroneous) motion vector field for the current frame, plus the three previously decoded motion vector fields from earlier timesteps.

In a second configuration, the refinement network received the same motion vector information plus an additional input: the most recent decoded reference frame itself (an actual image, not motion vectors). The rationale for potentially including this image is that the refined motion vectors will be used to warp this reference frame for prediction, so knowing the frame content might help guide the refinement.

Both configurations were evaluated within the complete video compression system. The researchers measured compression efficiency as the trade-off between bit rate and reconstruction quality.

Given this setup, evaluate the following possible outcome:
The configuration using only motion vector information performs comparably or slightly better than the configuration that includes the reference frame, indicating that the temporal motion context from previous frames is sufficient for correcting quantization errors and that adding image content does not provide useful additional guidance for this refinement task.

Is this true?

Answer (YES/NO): NO